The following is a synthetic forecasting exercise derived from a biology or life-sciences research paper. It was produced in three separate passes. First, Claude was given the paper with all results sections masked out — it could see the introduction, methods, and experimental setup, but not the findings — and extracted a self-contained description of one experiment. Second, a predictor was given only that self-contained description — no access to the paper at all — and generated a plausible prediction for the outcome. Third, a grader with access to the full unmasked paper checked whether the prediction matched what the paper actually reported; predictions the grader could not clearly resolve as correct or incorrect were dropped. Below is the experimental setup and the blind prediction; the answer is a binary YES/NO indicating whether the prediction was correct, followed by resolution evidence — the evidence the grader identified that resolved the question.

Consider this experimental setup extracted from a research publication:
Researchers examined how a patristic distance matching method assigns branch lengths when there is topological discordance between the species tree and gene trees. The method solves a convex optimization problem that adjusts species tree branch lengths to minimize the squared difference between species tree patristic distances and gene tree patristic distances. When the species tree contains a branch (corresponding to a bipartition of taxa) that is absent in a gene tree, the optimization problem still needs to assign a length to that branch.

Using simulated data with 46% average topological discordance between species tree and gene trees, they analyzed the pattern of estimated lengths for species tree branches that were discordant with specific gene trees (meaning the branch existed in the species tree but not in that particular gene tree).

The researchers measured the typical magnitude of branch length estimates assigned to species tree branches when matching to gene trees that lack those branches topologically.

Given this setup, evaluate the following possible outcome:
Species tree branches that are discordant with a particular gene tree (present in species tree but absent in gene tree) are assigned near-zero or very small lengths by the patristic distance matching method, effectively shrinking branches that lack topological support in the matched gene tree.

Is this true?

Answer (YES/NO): YES